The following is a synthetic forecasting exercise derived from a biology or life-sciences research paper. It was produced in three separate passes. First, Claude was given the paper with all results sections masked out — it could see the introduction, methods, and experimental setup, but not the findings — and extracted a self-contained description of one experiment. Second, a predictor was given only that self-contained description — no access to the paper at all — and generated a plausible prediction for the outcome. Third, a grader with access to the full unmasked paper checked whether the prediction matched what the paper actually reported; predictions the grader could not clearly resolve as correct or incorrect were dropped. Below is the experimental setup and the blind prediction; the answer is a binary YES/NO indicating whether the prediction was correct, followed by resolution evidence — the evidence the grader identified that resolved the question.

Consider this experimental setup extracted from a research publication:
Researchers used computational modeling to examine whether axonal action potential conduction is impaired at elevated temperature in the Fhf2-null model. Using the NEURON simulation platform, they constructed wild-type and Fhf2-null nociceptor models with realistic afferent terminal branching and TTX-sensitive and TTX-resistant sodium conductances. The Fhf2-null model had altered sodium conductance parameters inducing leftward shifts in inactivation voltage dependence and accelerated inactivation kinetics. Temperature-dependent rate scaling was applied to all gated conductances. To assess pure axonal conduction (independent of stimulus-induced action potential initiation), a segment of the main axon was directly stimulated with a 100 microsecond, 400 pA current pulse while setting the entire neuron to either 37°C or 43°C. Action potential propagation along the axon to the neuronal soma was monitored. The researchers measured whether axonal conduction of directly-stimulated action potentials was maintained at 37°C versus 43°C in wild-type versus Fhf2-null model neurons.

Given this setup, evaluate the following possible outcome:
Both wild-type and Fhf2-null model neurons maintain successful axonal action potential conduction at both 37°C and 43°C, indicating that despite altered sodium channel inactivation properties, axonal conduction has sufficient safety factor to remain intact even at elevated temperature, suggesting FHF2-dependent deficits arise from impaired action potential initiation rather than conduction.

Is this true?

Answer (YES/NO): NO